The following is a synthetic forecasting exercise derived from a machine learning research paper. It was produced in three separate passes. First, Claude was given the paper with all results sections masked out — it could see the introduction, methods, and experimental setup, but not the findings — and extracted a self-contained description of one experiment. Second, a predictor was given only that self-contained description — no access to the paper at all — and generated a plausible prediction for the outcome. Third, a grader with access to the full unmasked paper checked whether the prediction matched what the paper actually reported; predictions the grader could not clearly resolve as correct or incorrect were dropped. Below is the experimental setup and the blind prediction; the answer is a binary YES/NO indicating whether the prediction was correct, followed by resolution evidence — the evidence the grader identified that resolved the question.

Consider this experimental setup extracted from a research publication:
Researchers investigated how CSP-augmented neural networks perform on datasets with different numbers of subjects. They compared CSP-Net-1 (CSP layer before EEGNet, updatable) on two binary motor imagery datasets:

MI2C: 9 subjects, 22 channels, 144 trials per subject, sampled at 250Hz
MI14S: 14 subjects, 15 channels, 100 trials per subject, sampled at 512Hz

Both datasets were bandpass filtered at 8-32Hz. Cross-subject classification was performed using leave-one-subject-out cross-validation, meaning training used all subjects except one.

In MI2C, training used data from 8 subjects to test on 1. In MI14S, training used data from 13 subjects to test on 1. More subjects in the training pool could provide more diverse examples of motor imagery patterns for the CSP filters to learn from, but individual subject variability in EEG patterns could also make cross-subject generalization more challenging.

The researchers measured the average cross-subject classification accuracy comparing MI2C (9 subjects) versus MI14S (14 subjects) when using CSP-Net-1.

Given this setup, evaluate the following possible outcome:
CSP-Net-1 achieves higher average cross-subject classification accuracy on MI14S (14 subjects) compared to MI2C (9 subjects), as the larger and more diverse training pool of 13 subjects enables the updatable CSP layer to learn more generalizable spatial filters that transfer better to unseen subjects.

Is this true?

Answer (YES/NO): NO